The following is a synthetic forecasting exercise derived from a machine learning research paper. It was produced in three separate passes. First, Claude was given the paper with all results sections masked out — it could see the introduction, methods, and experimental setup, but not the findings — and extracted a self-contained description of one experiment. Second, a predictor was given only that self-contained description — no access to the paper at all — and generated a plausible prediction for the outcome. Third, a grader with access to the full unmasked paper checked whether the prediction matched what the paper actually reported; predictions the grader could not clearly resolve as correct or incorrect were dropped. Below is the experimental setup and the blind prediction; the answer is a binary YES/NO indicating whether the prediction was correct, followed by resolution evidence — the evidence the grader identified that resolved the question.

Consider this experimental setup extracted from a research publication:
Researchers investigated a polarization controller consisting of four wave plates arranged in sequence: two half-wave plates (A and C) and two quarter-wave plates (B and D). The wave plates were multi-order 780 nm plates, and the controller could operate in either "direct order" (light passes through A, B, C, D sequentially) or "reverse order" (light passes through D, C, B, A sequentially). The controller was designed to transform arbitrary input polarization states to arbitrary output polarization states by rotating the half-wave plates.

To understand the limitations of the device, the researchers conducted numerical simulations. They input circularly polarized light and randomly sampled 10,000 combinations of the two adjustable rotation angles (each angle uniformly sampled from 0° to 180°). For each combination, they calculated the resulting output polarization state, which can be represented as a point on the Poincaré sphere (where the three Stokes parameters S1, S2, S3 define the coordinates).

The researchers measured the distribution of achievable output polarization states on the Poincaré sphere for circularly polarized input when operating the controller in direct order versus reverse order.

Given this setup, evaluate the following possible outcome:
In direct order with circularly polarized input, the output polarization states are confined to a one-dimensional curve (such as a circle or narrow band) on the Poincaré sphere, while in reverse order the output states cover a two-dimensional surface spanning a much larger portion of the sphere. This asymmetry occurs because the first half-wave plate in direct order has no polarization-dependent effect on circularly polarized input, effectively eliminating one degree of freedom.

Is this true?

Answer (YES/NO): YES